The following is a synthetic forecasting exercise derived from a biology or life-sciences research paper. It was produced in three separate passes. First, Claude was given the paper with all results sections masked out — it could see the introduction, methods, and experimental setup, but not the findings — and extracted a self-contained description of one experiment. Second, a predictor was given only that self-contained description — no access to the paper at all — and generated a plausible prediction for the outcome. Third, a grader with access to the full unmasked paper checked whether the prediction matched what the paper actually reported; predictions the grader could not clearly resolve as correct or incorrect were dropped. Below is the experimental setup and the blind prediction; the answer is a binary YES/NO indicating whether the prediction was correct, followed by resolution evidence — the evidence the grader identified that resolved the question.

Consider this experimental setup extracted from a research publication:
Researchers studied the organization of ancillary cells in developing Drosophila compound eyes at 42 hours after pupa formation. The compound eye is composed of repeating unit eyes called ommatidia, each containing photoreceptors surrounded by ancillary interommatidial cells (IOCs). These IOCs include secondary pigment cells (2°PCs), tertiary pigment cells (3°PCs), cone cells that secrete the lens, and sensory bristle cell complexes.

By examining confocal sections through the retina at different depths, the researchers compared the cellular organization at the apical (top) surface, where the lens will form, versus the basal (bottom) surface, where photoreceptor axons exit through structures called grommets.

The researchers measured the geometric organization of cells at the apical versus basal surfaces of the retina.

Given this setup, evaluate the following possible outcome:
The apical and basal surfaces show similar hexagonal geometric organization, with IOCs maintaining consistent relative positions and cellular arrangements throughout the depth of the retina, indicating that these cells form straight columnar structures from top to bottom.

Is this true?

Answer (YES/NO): NO